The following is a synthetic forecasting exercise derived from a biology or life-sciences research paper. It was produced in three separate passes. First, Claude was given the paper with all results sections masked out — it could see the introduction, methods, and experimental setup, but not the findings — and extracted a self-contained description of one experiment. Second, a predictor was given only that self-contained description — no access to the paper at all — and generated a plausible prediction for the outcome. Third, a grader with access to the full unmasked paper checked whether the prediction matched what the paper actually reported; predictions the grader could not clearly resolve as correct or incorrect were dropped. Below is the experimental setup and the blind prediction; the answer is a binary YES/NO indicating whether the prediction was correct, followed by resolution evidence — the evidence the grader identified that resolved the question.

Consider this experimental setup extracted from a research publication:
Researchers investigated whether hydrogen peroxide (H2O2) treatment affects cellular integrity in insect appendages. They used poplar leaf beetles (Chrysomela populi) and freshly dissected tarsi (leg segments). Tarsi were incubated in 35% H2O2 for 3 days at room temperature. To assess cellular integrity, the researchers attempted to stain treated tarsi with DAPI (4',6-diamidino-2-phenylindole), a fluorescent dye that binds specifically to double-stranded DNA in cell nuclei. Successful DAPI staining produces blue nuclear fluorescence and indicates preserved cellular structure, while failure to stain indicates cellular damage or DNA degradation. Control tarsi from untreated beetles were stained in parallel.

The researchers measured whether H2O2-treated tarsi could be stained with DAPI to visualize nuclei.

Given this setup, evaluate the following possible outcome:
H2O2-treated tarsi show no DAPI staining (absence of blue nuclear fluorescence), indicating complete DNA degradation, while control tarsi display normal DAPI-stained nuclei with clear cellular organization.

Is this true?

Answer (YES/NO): NO